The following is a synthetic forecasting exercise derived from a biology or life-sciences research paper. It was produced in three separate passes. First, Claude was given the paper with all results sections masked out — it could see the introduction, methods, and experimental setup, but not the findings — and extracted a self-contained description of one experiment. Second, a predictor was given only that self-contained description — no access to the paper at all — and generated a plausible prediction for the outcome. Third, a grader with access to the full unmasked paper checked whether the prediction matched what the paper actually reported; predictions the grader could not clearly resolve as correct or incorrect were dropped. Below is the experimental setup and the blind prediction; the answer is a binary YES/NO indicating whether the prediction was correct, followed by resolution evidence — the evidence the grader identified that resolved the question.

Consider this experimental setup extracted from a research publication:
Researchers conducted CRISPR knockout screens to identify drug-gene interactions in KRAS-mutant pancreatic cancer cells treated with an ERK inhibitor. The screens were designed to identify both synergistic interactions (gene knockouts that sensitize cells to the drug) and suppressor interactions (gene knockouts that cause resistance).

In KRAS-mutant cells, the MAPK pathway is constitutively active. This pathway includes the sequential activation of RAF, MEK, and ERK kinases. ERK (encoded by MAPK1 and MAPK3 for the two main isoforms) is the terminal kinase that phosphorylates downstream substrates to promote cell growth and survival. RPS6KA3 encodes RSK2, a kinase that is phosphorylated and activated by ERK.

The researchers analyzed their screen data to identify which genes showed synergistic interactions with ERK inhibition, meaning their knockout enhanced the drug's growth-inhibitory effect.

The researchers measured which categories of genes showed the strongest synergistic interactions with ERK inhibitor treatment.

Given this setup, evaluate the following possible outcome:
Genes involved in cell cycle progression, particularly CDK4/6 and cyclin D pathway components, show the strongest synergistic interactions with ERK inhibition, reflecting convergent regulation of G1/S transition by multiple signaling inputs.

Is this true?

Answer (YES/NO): NO